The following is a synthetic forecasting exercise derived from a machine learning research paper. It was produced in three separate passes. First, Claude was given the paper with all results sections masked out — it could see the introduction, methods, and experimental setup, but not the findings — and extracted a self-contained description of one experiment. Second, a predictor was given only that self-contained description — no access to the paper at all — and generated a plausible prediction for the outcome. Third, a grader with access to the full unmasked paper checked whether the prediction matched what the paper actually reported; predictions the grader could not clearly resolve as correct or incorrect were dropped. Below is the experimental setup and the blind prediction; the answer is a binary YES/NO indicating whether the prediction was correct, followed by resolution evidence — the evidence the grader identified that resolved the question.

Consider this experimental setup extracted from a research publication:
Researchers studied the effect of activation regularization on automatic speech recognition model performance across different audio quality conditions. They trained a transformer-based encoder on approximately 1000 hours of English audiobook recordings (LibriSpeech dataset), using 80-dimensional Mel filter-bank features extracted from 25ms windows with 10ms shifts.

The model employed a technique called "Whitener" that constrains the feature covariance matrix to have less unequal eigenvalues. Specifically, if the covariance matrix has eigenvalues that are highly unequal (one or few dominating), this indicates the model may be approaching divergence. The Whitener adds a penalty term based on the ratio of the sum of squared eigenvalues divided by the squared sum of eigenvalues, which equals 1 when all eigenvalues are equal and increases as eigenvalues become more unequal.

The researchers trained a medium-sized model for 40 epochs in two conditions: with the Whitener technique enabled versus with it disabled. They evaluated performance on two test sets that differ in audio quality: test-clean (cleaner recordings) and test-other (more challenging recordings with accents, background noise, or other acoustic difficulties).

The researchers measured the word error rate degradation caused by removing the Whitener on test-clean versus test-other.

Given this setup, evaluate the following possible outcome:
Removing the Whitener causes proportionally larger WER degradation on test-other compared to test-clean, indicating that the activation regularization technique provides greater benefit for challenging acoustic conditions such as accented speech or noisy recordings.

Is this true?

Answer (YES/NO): YES